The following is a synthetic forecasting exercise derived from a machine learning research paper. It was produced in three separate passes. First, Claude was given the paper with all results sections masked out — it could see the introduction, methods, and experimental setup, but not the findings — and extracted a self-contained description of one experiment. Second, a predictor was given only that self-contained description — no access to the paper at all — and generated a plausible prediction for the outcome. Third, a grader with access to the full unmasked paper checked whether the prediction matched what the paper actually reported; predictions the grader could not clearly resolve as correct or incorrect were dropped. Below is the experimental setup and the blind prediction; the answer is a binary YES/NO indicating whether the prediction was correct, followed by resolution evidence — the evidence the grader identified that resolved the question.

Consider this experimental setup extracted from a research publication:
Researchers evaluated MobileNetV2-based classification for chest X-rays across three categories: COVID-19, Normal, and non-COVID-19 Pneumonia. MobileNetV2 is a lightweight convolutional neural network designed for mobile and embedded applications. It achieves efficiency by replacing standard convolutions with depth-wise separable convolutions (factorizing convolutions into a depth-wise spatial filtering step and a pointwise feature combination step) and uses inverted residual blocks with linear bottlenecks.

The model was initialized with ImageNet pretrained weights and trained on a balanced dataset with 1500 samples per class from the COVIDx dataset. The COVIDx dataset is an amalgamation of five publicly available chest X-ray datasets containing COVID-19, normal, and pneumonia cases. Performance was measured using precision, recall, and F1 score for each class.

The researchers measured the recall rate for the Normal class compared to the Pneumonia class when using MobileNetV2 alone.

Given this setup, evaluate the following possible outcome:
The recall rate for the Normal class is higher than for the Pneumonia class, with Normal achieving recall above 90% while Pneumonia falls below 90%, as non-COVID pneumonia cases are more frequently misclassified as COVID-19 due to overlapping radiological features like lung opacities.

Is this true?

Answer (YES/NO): NO